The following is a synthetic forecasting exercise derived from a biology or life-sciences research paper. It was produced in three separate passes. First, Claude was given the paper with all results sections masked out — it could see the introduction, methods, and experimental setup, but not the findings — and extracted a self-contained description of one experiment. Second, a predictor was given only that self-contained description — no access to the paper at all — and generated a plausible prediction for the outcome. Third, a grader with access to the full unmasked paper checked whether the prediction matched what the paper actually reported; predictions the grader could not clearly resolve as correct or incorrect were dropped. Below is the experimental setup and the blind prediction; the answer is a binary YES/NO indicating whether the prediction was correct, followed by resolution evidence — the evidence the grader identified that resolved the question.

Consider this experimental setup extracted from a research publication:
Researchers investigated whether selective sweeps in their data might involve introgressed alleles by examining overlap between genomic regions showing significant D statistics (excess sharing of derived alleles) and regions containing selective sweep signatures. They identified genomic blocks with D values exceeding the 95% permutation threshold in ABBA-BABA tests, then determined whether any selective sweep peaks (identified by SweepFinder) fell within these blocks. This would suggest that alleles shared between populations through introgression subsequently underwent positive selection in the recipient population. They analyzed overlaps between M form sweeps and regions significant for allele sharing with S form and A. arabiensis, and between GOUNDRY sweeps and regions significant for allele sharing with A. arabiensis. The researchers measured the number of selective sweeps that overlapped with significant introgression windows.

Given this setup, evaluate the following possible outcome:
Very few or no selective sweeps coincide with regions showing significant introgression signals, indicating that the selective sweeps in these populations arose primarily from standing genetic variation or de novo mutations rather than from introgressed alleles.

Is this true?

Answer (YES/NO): NO